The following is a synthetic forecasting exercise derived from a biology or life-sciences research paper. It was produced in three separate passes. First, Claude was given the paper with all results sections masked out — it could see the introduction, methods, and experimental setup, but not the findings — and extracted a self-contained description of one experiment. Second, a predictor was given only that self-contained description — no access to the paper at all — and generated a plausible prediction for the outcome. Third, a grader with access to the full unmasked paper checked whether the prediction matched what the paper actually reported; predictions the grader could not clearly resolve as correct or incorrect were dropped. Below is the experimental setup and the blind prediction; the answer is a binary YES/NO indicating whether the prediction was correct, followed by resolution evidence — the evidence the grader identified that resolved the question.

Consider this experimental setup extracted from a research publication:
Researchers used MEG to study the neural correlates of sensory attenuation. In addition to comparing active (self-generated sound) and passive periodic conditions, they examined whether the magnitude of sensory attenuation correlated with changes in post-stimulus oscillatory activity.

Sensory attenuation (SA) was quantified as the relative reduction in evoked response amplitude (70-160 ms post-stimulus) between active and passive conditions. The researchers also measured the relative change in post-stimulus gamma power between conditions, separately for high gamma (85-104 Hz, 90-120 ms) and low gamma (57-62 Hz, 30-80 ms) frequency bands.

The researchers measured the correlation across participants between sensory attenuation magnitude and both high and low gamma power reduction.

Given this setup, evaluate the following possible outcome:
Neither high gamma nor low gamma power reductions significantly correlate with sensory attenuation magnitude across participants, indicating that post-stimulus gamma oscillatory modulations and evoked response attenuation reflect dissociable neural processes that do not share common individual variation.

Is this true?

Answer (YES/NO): NO